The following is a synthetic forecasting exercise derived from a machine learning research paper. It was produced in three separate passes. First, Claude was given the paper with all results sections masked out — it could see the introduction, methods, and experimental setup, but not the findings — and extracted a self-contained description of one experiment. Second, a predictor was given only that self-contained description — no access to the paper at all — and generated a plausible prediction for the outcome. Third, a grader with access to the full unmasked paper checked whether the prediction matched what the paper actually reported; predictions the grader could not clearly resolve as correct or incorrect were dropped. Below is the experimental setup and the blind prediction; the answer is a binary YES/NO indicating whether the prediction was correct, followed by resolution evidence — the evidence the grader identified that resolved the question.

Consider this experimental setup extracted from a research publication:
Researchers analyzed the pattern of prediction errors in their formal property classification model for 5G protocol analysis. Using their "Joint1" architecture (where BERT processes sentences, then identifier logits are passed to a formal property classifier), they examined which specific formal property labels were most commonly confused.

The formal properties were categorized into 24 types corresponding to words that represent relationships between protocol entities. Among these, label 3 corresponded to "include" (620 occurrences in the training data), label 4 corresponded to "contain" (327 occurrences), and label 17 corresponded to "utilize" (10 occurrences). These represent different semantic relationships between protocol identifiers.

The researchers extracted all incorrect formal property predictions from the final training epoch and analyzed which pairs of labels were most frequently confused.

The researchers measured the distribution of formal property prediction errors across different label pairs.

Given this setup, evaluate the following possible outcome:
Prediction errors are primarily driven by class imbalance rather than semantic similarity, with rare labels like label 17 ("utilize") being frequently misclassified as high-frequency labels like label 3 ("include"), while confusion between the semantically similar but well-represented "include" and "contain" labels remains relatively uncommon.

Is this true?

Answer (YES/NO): NO